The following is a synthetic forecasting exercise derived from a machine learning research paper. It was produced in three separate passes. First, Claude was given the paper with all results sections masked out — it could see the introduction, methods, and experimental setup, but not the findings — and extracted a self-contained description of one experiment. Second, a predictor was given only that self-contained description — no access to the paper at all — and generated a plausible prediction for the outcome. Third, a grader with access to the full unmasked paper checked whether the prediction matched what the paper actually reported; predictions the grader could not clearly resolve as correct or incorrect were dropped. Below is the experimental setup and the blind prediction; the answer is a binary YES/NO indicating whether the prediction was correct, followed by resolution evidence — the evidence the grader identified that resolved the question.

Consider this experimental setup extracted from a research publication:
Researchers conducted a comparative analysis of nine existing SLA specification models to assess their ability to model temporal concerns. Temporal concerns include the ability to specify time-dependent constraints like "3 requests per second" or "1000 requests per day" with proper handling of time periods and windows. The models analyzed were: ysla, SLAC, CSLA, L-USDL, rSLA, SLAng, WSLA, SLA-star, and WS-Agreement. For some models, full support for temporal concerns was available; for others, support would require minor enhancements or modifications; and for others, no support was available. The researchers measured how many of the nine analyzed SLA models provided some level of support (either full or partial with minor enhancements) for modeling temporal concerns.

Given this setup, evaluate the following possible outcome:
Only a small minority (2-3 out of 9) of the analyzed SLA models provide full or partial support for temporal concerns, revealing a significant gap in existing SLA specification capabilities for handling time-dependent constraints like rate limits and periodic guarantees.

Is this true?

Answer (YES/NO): NO